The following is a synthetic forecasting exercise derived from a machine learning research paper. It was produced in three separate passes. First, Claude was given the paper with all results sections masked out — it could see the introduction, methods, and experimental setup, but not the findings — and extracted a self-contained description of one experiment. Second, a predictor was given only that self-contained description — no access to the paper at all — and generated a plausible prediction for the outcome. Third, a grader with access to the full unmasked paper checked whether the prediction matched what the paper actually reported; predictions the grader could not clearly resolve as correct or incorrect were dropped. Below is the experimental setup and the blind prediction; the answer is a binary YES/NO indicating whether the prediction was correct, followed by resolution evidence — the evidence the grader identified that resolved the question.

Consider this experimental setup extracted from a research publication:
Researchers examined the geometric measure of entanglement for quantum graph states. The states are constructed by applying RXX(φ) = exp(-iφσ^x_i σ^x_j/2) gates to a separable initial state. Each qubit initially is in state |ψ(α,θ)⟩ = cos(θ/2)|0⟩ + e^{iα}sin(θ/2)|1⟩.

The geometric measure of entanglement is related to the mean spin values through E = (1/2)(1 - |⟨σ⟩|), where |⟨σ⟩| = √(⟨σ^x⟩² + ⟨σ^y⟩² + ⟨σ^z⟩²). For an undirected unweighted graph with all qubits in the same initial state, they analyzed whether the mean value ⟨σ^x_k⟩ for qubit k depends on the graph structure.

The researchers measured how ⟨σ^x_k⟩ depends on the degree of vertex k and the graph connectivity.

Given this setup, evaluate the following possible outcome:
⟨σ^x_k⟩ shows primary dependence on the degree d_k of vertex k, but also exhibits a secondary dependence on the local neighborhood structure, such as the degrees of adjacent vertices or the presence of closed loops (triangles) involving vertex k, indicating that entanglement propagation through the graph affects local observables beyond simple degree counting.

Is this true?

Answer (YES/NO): NO